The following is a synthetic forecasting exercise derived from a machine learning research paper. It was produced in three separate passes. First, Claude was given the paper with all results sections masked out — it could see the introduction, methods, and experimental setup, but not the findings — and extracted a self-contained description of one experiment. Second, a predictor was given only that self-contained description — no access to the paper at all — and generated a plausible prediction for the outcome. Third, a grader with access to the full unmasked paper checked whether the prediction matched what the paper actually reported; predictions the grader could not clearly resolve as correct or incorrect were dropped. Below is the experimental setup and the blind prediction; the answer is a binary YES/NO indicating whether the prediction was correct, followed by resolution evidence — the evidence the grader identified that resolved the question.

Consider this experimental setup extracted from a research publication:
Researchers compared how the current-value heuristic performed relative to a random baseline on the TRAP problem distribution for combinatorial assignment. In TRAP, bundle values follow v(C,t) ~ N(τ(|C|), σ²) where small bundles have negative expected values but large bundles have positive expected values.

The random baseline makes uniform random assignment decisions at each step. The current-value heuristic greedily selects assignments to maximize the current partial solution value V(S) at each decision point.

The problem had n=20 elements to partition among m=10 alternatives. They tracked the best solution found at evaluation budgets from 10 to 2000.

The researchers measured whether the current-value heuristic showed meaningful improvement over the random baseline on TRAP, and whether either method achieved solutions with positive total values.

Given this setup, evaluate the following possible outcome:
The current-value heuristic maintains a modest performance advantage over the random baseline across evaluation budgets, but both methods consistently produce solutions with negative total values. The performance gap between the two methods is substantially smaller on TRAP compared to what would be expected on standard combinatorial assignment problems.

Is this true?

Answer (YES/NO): NO